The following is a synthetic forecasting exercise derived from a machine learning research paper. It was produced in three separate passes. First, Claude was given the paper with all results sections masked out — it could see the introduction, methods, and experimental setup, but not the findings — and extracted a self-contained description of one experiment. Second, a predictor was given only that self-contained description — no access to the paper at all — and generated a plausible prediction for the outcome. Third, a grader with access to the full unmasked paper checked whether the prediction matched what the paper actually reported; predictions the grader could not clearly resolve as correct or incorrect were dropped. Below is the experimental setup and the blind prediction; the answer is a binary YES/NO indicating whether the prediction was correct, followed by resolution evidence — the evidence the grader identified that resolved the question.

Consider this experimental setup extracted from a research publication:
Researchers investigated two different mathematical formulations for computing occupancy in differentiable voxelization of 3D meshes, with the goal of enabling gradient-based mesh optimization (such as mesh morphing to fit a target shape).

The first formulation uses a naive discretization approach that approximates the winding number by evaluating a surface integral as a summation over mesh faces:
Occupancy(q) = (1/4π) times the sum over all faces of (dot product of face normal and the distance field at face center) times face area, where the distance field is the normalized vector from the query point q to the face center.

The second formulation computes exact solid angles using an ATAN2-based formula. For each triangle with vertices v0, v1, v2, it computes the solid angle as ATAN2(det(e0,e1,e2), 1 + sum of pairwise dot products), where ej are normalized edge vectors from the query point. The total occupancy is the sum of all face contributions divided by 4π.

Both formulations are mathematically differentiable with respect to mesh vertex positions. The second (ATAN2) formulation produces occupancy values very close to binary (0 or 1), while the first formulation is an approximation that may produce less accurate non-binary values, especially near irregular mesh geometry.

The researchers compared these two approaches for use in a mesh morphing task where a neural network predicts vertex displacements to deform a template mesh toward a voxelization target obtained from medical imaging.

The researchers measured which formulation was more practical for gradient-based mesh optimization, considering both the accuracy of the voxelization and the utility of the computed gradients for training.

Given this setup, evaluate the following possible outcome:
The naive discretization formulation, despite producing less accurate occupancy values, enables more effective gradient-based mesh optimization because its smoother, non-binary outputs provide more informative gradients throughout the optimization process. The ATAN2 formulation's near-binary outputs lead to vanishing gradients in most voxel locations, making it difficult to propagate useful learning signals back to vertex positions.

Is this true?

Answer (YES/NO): YES